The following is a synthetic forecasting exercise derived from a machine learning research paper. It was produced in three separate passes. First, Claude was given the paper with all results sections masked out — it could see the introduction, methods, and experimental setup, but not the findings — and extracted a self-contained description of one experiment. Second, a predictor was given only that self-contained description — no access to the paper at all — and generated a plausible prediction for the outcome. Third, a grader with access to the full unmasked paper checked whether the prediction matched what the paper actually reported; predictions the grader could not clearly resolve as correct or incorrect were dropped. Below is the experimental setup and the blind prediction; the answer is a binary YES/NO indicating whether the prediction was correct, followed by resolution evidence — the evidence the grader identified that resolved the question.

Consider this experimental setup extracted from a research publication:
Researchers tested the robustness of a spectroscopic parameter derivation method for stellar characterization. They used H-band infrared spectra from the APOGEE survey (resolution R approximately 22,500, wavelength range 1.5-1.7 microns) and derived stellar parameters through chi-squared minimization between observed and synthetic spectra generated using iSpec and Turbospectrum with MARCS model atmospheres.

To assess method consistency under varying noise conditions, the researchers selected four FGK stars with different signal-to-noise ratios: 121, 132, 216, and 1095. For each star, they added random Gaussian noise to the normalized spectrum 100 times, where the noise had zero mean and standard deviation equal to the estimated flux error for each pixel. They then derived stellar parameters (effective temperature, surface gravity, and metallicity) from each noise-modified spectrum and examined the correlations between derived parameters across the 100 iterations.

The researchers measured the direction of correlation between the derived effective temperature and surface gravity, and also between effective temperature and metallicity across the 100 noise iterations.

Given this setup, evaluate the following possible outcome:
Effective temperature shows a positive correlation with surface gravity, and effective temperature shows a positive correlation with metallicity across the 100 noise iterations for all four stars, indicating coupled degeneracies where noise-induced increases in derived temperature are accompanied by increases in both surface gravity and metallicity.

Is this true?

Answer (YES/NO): YES